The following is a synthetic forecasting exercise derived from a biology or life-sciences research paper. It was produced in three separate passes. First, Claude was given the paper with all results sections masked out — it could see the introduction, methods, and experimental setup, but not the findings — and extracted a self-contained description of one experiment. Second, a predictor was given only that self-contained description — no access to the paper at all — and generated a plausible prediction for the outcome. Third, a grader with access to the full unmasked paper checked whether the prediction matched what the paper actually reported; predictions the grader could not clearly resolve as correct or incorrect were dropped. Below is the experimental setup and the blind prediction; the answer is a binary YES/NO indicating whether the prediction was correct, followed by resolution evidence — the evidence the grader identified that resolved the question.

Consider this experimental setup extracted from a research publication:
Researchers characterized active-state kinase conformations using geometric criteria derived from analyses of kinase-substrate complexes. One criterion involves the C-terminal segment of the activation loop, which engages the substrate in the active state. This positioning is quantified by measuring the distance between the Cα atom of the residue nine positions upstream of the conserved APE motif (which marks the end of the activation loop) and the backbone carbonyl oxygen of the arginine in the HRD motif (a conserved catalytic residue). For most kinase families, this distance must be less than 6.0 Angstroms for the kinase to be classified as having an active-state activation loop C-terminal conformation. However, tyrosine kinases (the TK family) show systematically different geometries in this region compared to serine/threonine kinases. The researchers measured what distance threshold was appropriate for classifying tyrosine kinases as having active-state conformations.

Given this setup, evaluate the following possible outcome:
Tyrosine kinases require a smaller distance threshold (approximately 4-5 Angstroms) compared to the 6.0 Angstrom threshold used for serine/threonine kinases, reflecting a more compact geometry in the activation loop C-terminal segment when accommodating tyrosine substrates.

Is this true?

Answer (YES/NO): NO